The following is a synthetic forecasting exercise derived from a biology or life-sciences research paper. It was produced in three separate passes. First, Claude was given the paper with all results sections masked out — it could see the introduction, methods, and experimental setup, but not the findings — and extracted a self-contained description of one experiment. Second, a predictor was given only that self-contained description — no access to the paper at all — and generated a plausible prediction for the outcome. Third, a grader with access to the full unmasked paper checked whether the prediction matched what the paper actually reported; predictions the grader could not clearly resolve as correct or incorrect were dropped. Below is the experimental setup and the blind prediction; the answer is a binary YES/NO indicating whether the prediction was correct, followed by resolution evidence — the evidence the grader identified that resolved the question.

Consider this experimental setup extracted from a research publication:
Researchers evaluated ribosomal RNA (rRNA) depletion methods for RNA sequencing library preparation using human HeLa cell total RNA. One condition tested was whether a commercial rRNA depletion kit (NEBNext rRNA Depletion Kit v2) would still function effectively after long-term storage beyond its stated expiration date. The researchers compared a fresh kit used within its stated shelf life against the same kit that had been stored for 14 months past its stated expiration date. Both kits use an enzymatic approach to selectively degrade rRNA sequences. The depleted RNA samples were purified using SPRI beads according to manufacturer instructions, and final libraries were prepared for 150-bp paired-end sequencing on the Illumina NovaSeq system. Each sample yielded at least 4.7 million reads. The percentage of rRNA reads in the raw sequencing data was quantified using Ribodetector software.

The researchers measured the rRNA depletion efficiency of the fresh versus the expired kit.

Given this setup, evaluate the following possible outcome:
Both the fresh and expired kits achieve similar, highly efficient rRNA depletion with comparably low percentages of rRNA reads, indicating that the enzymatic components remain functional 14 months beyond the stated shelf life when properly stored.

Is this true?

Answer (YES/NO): NO